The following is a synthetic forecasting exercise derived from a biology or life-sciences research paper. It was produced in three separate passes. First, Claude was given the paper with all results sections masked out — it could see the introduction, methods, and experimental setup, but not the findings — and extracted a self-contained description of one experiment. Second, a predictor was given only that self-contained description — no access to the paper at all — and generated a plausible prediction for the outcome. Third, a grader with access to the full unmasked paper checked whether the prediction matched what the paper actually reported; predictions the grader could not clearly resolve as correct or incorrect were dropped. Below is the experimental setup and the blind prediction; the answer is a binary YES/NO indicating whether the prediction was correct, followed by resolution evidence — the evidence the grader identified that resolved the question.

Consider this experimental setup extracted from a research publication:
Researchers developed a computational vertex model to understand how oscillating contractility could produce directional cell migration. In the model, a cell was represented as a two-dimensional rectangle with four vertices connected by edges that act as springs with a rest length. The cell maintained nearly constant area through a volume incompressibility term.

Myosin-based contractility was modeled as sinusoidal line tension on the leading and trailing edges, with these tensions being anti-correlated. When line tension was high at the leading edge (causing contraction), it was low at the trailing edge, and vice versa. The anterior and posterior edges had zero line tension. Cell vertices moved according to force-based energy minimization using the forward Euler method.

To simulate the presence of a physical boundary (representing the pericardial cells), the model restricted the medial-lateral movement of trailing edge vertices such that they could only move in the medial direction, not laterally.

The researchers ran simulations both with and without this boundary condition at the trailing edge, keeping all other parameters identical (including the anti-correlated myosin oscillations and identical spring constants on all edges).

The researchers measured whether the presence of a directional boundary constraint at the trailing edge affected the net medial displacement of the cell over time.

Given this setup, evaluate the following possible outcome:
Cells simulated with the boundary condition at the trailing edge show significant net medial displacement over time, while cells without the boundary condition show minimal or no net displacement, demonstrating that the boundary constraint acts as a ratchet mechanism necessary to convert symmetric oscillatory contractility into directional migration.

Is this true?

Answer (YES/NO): YES